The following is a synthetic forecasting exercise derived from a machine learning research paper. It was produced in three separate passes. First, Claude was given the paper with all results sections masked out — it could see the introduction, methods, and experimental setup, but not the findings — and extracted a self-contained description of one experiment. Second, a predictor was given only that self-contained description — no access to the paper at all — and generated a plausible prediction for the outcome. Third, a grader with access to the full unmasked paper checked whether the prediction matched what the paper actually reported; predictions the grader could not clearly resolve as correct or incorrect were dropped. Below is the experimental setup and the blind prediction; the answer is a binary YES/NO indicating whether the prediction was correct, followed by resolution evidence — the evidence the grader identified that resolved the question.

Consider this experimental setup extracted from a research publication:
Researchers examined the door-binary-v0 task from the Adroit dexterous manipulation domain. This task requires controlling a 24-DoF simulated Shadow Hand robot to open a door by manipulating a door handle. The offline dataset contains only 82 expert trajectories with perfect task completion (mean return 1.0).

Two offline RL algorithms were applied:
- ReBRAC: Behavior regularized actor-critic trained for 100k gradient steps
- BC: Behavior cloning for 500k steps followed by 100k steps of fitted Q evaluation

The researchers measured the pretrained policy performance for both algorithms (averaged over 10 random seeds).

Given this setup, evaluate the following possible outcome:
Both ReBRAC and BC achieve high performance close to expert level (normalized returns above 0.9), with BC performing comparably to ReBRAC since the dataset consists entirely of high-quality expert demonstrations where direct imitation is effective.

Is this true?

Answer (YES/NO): NO